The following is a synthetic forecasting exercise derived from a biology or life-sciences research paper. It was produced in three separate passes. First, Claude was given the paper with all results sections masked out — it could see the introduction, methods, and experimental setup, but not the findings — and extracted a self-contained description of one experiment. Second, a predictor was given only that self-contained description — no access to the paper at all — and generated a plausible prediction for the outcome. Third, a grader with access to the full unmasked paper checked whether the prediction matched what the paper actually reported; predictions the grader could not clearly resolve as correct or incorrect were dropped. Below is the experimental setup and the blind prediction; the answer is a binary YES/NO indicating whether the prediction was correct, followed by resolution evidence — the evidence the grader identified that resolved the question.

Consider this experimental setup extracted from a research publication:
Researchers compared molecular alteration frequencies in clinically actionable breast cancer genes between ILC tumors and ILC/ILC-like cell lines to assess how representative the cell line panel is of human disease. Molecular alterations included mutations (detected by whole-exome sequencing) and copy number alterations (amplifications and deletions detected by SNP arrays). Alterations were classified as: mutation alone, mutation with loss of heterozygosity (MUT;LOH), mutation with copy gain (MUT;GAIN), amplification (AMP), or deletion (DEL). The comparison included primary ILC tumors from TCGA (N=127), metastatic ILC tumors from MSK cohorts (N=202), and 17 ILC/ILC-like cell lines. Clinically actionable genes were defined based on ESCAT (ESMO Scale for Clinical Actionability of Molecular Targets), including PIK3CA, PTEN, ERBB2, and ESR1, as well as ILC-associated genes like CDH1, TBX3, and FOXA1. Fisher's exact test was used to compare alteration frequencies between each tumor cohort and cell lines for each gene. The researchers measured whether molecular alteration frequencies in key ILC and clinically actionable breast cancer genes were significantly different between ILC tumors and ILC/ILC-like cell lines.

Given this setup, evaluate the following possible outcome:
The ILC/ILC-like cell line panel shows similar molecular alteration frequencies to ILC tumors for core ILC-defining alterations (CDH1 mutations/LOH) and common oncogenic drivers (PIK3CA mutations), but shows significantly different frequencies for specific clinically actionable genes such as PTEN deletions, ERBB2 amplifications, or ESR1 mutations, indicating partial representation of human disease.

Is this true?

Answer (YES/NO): NO